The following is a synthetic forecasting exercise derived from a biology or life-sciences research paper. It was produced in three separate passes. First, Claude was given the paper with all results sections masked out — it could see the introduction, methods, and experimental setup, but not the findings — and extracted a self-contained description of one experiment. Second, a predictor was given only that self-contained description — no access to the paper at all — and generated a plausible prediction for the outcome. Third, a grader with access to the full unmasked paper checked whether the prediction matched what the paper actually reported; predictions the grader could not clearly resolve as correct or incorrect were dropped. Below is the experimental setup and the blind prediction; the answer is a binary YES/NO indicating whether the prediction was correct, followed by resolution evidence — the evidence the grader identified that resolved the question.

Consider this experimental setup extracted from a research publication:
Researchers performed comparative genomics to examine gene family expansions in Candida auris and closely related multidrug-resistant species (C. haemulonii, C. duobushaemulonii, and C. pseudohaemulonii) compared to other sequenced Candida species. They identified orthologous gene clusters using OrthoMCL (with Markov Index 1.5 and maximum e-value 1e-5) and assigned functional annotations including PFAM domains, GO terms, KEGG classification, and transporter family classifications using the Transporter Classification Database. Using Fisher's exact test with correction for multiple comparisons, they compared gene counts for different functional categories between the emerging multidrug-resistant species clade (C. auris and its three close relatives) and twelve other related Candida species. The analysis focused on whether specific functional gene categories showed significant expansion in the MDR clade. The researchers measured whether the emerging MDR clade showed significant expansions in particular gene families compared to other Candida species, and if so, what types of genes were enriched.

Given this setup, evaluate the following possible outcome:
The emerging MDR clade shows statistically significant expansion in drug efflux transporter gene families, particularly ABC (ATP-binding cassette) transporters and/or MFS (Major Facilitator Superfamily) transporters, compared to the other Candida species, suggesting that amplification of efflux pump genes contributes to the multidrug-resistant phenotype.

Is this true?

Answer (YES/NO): NO